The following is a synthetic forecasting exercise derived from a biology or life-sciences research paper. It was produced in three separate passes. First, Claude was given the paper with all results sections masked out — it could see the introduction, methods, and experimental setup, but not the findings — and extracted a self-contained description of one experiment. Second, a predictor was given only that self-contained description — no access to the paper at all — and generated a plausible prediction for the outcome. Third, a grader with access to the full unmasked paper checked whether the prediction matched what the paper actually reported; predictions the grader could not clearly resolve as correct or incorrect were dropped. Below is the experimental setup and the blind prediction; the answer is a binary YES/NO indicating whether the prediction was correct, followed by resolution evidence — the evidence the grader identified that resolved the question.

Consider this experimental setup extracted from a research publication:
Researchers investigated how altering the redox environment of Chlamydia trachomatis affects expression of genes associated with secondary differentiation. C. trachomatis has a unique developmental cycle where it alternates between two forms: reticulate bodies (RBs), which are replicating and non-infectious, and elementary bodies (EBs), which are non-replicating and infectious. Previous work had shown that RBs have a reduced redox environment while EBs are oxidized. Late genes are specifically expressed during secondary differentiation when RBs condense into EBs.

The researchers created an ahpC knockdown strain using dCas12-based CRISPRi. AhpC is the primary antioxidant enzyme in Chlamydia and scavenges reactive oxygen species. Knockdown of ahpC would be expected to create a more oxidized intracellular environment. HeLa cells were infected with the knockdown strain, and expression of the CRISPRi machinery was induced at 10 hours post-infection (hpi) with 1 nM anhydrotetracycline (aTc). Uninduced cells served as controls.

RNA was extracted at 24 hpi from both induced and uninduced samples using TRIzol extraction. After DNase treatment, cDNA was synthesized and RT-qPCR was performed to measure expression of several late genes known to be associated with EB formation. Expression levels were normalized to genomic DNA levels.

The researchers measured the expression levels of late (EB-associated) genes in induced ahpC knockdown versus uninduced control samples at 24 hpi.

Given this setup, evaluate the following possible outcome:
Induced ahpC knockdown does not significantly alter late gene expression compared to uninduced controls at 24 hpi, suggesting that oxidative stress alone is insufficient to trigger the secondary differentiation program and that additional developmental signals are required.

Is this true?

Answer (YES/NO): NO